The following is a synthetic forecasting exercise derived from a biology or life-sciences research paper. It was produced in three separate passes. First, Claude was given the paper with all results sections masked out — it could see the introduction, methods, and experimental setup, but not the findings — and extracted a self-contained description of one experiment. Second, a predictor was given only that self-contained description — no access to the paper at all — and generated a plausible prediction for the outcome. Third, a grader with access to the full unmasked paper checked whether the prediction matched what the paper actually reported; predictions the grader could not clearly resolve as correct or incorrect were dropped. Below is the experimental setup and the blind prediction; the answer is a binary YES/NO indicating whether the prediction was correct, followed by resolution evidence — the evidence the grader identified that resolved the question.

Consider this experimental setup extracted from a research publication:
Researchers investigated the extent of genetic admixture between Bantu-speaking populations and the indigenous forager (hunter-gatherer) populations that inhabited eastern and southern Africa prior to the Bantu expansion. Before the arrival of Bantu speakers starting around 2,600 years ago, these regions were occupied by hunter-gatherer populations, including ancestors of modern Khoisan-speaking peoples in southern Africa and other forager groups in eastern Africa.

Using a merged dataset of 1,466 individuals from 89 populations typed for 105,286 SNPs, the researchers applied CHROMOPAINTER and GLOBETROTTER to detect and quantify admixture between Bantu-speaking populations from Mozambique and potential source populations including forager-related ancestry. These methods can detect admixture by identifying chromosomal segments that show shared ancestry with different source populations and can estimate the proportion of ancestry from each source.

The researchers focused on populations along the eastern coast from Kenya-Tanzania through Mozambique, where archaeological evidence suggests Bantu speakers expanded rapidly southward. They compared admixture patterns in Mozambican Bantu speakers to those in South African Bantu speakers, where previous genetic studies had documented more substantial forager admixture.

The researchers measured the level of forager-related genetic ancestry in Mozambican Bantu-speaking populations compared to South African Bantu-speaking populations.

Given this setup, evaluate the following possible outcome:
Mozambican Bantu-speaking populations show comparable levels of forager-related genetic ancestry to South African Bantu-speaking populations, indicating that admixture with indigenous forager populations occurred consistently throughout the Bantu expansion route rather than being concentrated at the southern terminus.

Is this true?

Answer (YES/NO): NO